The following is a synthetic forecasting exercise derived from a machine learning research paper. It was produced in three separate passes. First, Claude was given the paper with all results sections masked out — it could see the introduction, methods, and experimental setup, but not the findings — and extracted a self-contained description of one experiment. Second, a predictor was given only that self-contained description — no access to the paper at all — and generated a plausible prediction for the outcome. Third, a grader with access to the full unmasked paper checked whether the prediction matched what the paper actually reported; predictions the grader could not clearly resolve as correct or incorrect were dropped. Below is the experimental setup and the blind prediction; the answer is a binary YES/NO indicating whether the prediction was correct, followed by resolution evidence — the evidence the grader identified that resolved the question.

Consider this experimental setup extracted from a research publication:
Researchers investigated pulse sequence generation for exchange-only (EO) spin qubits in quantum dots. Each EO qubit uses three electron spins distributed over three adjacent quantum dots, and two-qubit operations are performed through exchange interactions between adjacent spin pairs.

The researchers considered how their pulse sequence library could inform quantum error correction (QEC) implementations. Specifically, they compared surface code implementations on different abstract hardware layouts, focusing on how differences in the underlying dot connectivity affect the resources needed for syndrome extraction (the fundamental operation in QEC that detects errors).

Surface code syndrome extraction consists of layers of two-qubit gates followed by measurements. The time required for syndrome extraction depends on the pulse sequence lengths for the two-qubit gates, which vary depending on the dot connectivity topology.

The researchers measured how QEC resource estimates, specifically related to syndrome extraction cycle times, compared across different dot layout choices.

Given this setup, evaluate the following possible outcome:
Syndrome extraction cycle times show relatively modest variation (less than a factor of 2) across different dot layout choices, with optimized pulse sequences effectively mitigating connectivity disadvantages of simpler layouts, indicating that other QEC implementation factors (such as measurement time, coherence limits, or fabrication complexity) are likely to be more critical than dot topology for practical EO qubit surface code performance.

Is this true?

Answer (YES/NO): NO